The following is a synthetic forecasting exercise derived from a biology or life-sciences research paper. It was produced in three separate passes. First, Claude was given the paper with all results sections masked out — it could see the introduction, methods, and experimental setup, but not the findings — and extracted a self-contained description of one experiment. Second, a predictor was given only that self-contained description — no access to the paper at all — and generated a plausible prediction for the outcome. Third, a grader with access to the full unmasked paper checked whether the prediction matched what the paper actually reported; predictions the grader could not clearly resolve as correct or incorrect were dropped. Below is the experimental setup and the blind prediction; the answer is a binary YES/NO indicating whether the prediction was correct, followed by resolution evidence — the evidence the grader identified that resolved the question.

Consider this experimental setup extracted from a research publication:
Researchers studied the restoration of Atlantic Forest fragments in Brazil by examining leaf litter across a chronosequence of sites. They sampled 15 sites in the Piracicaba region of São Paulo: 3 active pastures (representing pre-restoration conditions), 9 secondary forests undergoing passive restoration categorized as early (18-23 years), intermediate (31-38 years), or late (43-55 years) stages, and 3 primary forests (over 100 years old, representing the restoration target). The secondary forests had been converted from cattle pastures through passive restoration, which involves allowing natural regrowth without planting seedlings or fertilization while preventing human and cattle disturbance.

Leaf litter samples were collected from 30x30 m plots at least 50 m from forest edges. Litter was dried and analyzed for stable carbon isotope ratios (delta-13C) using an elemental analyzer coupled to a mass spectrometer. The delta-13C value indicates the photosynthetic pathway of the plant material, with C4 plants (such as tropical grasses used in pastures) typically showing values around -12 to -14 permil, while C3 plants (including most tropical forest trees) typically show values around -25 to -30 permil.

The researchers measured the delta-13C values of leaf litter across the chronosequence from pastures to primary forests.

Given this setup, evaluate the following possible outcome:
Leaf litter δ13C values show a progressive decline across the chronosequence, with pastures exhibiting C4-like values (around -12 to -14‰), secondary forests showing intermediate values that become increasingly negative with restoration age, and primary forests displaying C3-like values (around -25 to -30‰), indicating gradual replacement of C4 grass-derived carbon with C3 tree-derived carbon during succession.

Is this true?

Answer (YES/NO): NO